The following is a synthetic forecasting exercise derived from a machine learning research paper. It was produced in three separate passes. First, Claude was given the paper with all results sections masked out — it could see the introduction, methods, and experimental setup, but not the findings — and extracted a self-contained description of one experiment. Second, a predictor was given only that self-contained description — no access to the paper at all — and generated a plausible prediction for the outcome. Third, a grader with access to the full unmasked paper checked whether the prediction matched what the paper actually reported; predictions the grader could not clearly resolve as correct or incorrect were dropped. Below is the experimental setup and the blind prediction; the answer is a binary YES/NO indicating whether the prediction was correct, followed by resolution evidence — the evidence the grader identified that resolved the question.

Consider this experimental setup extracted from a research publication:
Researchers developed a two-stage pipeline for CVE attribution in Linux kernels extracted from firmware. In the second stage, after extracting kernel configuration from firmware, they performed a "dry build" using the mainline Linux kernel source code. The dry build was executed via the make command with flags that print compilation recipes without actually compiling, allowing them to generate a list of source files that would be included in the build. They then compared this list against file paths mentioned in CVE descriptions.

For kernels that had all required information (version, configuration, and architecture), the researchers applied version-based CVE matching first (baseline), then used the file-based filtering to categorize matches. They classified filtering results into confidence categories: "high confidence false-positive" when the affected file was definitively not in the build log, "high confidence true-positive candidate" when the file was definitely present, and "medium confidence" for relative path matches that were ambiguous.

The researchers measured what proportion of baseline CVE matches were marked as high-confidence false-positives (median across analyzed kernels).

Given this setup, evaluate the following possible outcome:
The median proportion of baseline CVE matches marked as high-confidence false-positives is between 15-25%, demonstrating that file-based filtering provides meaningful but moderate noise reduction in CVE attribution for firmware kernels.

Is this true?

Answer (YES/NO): NO